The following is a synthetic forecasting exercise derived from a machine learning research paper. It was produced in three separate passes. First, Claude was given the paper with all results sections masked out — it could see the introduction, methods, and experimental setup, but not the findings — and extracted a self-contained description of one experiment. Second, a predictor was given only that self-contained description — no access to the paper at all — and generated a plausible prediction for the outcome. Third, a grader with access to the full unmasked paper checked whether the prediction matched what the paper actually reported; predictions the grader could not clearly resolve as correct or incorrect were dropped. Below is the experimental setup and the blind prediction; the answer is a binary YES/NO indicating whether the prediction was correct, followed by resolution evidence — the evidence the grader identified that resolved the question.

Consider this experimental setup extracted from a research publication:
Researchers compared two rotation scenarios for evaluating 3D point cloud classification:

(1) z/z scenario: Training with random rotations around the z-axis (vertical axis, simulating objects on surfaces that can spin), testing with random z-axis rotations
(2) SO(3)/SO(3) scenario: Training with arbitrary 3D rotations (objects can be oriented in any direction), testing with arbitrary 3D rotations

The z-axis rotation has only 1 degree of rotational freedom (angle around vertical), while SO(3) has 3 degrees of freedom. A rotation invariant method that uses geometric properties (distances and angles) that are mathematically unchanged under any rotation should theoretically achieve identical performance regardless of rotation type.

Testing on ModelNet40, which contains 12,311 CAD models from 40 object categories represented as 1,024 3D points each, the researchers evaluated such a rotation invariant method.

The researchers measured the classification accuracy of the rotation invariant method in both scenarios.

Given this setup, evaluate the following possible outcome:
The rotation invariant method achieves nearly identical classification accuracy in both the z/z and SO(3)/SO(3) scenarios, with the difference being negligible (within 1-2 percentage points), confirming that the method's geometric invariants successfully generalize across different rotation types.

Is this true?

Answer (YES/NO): YES